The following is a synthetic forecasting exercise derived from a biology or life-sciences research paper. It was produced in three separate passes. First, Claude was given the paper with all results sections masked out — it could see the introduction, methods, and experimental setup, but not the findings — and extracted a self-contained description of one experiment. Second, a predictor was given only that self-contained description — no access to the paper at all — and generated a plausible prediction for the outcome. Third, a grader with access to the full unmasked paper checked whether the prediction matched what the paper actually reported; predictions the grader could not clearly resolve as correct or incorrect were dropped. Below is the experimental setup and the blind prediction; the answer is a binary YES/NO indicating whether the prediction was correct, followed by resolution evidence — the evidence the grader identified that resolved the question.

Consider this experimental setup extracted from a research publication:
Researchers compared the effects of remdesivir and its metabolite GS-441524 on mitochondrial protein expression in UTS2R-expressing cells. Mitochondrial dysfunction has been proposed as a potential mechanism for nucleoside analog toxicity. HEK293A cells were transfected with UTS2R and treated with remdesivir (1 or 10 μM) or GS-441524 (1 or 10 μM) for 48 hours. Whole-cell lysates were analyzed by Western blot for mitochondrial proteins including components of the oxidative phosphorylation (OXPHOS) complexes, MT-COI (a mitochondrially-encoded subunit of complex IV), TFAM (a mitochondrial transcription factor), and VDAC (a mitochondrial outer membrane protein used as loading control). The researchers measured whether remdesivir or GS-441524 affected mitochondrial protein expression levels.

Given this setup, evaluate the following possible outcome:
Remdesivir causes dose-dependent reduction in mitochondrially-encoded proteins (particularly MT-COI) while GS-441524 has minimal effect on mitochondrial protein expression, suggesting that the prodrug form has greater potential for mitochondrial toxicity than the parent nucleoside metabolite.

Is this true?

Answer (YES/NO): NO